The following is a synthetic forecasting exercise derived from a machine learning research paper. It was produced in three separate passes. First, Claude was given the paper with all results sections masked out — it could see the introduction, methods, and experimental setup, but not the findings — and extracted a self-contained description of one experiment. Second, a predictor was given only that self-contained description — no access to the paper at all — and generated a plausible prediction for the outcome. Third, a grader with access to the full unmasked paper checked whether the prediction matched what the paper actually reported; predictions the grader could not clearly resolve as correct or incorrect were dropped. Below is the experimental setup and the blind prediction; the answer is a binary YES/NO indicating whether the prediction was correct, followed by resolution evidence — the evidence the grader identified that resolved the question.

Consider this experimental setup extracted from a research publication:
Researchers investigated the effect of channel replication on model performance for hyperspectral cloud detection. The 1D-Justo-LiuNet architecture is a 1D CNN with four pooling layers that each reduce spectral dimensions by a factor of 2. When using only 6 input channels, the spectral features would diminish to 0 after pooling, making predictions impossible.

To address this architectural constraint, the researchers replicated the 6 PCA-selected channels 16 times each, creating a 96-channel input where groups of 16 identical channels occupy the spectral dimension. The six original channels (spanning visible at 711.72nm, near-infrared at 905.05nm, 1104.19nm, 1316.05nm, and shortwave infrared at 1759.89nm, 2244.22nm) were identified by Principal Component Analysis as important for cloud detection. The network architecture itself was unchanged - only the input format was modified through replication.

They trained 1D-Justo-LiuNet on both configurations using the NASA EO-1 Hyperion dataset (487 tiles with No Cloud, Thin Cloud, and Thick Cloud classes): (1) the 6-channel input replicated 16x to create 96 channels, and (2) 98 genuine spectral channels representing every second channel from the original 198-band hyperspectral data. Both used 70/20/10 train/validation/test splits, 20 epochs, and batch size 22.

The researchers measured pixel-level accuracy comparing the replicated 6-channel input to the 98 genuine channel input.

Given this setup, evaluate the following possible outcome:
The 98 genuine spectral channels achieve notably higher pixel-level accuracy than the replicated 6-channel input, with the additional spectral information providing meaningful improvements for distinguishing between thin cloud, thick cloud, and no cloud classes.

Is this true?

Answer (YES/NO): YES